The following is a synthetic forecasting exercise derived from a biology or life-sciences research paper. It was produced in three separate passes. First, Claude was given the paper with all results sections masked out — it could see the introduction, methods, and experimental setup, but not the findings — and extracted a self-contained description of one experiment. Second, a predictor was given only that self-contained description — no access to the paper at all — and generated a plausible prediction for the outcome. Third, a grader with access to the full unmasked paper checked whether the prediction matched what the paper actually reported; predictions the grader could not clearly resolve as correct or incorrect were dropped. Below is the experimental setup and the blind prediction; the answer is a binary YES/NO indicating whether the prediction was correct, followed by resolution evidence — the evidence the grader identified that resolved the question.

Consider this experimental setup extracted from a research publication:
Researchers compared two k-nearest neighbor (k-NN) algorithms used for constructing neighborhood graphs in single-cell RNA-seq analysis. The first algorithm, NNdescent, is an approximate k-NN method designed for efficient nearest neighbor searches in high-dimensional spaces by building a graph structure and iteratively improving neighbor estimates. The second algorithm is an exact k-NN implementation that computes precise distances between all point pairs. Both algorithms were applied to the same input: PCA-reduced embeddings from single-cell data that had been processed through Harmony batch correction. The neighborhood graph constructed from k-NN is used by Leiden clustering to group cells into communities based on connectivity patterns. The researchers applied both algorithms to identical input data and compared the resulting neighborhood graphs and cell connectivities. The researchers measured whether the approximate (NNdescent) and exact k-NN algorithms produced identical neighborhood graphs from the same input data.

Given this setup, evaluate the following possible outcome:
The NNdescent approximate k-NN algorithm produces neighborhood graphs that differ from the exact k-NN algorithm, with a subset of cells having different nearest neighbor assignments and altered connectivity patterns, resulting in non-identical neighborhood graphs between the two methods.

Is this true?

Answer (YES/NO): YES